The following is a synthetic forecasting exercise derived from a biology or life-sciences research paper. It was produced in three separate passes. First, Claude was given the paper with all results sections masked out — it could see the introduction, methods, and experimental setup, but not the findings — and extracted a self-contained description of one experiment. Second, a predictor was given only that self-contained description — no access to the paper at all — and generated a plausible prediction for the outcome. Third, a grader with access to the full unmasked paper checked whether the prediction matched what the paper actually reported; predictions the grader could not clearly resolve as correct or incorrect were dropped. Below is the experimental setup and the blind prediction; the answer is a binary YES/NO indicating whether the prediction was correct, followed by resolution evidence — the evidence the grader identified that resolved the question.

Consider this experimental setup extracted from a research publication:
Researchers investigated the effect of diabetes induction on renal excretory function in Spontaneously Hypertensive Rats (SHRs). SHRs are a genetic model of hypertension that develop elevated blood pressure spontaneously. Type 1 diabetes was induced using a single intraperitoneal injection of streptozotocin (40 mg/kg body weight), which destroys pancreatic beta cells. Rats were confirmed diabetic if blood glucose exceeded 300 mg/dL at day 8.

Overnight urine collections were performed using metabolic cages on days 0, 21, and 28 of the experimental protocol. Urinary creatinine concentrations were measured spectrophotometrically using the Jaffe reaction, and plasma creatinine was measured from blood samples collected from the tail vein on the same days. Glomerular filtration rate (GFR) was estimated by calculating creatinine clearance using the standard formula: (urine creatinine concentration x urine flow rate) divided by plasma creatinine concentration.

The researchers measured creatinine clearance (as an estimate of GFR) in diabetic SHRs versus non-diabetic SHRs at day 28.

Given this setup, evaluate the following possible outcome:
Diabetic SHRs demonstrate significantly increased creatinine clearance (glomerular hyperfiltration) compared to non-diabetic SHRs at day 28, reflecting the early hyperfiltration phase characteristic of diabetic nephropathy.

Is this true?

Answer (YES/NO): YES